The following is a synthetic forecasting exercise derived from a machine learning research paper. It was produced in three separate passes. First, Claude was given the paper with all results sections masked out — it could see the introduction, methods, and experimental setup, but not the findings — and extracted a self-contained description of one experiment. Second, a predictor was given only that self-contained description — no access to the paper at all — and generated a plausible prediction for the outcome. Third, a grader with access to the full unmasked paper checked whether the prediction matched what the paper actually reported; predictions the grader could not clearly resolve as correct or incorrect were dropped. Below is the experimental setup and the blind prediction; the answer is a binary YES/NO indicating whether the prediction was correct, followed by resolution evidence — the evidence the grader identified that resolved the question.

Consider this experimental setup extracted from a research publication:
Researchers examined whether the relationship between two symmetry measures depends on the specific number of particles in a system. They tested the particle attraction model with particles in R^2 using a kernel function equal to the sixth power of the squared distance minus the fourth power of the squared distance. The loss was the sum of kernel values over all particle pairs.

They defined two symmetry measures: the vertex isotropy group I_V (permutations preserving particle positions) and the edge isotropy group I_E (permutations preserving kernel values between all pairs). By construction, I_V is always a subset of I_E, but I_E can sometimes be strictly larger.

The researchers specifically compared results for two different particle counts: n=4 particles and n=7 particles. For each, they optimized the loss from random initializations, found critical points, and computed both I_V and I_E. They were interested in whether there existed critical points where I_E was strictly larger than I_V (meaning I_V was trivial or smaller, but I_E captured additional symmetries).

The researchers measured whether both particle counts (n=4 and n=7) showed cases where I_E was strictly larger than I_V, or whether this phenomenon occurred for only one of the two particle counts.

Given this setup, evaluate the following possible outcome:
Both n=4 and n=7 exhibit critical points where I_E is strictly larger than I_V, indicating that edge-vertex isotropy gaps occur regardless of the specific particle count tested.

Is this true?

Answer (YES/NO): YES